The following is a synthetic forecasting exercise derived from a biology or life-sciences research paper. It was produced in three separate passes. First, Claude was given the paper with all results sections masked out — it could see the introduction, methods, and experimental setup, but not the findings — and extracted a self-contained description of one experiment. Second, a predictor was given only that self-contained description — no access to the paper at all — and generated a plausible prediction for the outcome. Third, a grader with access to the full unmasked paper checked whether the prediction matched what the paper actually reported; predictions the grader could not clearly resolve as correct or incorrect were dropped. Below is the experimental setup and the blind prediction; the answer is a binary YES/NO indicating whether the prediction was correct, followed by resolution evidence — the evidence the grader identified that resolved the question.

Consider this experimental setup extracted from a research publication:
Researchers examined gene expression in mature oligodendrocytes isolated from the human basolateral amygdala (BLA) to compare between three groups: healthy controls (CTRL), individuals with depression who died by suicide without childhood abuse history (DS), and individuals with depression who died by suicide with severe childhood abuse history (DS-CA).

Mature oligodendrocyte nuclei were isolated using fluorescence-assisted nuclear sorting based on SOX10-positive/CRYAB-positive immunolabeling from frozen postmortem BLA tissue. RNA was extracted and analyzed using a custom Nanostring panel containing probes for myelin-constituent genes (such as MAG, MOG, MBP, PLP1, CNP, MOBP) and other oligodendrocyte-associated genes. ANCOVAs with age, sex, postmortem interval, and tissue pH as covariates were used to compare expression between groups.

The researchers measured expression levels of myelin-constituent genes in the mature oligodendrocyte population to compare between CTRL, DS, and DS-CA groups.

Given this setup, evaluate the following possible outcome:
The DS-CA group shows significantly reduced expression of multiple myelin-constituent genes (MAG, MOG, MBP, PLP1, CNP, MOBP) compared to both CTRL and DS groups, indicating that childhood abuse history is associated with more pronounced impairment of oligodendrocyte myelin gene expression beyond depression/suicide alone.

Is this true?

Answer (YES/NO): NO